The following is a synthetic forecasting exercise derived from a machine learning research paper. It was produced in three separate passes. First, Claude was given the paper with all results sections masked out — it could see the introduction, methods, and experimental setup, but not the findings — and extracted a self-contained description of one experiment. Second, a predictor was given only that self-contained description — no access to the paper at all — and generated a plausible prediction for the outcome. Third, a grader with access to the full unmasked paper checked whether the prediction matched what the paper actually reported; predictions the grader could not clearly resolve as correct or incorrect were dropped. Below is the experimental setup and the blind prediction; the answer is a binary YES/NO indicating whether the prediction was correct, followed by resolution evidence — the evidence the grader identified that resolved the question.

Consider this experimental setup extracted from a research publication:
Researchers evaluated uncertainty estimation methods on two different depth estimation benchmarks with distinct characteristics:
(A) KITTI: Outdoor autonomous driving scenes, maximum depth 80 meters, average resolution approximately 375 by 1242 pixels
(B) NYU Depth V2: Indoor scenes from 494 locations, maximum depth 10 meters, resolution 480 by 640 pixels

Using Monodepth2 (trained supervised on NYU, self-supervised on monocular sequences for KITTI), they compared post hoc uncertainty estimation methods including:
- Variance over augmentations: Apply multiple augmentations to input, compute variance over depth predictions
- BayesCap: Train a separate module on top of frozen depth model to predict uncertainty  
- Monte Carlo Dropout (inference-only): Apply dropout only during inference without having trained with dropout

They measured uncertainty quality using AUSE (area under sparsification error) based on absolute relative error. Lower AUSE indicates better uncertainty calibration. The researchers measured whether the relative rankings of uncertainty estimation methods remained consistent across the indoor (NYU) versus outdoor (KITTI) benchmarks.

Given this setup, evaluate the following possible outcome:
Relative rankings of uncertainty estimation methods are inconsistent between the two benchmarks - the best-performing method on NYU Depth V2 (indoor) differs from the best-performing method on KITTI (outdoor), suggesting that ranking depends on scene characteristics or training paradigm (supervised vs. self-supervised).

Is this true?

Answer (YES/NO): NO